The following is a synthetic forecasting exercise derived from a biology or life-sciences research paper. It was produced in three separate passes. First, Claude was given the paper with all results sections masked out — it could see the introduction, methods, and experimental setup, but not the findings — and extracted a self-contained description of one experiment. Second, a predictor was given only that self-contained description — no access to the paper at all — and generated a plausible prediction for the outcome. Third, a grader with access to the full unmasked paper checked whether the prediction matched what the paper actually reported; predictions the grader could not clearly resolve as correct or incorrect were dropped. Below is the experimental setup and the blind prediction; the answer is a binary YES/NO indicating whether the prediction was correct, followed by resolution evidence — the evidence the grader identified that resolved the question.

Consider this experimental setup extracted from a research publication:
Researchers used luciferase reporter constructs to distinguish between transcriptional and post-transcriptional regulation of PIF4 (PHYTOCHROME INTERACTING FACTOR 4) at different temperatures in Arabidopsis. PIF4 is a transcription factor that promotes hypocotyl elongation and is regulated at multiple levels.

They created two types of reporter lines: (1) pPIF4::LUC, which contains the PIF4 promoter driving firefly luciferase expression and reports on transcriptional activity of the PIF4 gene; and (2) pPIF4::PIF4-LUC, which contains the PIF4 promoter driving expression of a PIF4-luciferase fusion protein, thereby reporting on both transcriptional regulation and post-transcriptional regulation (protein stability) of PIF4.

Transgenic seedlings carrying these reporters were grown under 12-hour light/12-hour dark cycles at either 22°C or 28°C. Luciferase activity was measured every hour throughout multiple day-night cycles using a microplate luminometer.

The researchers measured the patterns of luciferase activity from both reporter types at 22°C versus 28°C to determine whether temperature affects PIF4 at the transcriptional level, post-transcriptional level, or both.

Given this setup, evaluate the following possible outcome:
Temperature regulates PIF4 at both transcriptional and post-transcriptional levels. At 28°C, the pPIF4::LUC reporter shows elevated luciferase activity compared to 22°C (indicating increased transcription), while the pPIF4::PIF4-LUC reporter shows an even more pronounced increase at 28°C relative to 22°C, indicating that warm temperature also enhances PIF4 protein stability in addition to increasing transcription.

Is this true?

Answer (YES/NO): YES